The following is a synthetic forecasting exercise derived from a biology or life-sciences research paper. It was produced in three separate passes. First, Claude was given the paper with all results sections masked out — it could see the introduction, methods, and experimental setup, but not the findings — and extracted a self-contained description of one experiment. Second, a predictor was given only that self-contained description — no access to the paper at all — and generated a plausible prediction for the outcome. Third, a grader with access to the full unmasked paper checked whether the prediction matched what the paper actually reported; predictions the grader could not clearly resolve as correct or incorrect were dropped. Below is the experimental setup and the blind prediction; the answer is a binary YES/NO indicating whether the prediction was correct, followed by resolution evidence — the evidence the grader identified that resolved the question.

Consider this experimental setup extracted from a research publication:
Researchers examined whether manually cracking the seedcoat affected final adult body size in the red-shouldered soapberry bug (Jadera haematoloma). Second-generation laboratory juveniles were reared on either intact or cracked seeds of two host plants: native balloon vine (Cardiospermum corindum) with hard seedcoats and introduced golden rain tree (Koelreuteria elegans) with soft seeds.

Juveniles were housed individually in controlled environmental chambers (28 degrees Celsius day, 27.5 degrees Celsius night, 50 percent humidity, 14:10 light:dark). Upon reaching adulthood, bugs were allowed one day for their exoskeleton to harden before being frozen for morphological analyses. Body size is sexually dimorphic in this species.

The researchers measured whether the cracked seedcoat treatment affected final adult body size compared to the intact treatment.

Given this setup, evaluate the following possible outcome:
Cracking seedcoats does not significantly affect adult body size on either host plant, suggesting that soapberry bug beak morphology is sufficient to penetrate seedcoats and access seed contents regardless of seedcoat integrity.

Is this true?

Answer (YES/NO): YES